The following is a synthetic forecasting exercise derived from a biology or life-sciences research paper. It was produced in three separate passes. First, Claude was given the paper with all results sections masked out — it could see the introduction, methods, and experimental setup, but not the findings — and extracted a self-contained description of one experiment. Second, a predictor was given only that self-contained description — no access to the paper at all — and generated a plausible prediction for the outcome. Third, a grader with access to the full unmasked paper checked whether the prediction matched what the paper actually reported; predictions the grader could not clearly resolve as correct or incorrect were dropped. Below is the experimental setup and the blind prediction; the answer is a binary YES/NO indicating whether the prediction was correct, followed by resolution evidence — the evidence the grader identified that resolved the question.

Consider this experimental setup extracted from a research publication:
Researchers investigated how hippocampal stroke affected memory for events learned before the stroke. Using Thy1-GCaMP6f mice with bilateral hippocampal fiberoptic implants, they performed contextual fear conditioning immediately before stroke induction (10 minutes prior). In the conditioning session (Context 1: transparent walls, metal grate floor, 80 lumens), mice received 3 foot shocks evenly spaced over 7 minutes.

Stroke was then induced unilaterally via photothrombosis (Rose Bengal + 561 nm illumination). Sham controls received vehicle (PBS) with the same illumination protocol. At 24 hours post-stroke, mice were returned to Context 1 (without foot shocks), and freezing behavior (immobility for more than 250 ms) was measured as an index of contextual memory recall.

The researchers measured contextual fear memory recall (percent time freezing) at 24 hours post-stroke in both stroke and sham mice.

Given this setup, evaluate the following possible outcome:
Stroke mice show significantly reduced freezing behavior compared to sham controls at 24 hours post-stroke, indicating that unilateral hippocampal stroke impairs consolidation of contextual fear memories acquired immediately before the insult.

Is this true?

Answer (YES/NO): YES